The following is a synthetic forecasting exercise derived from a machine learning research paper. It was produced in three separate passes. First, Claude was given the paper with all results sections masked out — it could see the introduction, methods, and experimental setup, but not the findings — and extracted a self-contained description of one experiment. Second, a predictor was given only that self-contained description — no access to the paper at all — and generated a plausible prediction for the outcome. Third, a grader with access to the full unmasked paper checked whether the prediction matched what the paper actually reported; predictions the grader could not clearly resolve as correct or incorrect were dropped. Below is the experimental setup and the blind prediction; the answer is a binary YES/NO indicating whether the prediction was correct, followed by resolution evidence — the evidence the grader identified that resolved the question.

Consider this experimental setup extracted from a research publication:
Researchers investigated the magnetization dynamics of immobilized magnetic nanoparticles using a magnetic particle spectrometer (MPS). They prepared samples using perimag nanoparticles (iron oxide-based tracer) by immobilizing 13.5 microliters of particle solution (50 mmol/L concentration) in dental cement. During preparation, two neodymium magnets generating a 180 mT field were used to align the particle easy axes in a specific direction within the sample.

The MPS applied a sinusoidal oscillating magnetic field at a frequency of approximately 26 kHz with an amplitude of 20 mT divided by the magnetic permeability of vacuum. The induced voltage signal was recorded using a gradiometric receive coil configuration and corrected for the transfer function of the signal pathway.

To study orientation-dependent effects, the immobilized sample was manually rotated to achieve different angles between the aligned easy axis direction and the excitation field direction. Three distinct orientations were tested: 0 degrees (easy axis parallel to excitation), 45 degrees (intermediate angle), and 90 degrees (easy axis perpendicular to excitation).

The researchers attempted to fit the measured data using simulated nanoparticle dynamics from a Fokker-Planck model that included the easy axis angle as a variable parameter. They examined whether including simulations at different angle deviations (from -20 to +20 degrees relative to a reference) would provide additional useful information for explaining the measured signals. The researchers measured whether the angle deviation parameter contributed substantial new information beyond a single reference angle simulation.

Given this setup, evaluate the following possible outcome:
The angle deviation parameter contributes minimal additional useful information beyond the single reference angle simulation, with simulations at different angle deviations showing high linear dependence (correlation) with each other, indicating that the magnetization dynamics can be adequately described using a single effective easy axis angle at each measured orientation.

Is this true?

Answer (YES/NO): YES